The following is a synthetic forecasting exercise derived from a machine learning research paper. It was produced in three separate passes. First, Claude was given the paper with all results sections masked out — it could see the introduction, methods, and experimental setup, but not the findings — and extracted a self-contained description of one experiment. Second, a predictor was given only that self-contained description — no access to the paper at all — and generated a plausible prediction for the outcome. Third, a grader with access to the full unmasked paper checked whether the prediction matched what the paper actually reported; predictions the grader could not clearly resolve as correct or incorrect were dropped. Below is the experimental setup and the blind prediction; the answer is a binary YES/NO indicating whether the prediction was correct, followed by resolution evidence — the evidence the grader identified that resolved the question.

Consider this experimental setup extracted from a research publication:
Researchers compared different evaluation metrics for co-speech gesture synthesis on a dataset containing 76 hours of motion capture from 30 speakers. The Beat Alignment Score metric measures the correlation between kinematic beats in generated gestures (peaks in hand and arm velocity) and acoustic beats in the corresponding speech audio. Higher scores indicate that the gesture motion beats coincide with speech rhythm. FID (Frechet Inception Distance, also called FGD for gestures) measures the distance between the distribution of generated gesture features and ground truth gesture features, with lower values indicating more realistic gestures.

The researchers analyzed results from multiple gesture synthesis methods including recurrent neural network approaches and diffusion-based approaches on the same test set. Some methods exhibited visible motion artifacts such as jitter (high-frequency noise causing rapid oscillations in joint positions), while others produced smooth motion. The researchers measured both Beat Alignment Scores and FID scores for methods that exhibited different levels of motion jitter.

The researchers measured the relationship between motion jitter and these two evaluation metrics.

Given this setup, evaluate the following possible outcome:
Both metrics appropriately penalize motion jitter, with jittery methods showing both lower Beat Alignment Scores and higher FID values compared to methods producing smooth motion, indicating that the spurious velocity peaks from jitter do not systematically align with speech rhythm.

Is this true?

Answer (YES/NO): NO